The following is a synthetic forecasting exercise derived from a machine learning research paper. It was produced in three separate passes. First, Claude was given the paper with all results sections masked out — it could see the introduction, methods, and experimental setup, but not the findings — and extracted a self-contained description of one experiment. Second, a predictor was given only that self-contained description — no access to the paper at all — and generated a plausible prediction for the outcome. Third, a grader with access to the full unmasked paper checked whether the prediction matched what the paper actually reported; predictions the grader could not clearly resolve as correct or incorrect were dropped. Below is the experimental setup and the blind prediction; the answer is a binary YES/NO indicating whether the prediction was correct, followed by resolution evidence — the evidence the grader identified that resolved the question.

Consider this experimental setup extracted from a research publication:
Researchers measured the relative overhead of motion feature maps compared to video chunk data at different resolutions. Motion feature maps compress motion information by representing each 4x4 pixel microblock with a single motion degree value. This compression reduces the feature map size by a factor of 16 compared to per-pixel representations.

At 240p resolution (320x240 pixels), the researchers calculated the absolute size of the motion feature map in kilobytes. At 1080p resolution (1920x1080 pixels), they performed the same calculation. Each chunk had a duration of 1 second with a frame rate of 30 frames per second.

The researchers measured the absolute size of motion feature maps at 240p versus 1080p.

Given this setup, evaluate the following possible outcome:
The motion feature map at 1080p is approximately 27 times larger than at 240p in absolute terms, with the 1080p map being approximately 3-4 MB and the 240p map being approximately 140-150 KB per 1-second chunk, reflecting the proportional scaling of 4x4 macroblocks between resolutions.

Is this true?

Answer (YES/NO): NO